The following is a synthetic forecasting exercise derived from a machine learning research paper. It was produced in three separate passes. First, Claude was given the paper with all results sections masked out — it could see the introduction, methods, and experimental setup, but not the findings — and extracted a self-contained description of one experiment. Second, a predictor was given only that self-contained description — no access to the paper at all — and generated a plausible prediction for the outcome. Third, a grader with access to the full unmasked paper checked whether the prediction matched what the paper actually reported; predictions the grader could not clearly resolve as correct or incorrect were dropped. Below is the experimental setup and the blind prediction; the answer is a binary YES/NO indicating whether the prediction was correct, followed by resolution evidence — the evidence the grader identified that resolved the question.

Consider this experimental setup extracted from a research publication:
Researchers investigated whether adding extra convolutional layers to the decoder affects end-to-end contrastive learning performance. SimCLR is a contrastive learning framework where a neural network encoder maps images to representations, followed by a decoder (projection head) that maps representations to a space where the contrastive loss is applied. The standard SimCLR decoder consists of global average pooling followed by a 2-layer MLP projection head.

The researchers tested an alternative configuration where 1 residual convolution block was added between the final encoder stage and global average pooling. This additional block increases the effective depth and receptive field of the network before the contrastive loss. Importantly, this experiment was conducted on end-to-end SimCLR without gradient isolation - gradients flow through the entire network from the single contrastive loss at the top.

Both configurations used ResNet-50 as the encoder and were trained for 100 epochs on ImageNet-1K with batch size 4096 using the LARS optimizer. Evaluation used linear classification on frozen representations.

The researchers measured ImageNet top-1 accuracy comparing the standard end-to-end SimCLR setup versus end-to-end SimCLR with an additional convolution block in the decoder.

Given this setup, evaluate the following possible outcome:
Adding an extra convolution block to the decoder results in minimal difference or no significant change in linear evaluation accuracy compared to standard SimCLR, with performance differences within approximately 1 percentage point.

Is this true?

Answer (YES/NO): YES